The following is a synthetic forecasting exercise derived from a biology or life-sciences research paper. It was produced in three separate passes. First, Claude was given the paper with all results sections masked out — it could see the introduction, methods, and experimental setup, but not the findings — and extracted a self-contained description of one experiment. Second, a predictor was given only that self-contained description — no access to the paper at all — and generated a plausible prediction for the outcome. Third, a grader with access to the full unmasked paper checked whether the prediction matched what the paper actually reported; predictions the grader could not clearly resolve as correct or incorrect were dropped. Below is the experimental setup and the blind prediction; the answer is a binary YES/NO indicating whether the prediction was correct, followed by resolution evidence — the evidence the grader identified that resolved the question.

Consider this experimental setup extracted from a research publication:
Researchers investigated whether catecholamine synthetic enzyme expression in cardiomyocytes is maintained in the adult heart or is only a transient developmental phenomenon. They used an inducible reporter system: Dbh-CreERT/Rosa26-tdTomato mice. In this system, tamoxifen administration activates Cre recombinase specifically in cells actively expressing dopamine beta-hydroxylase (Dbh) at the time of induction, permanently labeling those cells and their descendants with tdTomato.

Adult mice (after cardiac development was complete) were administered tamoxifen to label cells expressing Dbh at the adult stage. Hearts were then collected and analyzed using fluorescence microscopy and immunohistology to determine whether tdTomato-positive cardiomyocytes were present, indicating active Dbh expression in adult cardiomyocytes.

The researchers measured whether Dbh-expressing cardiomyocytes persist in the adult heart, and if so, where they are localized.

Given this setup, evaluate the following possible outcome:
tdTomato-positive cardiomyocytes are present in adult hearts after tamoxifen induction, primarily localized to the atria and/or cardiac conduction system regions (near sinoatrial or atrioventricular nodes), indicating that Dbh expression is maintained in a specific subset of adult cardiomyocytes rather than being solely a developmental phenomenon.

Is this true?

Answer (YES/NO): YES